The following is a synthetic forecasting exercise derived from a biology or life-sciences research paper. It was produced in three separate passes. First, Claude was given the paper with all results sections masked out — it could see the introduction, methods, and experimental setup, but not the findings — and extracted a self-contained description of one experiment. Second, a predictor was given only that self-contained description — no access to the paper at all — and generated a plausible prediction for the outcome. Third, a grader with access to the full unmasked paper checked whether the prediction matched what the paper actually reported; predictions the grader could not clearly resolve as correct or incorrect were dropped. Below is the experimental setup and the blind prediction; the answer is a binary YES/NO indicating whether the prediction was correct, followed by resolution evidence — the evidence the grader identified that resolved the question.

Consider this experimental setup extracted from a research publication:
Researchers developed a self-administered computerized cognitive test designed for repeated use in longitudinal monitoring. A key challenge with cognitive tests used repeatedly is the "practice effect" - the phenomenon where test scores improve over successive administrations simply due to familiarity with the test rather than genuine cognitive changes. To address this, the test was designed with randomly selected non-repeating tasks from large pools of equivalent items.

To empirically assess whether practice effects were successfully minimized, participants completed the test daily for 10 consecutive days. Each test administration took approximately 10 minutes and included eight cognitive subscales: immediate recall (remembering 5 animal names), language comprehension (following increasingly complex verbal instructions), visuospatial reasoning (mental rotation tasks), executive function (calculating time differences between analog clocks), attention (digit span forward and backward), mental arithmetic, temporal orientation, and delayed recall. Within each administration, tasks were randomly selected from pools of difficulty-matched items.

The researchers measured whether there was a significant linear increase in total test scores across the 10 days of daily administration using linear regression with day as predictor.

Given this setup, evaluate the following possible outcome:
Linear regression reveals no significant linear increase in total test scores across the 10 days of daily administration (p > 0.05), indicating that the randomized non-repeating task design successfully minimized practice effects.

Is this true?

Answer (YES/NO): YES